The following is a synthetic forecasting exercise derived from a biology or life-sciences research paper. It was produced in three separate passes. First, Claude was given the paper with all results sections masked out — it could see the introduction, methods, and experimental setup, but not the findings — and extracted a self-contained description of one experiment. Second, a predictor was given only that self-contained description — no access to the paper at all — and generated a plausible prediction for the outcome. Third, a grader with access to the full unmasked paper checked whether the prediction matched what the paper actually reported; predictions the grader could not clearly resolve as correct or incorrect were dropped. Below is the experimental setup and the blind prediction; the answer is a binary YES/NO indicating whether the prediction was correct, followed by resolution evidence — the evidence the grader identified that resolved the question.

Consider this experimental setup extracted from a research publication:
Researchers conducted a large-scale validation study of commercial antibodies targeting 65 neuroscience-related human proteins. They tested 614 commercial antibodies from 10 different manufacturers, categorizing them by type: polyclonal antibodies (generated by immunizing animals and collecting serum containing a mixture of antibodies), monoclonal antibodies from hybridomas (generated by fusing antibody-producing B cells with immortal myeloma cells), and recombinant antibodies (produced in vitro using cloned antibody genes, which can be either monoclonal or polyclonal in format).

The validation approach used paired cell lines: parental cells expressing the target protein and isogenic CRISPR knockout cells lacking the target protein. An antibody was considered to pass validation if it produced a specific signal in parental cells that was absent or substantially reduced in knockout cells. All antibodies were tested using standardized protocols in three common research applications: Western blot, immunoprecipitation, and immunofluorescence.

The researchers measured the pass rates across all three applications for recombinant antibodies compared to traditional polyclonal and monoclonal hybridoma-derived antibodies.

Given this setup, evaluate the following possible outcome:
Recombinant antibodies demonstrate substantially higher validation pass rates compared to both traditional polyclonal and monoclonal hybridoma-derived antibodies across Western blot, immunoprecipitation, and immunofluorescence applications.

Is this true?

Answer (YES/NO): YES